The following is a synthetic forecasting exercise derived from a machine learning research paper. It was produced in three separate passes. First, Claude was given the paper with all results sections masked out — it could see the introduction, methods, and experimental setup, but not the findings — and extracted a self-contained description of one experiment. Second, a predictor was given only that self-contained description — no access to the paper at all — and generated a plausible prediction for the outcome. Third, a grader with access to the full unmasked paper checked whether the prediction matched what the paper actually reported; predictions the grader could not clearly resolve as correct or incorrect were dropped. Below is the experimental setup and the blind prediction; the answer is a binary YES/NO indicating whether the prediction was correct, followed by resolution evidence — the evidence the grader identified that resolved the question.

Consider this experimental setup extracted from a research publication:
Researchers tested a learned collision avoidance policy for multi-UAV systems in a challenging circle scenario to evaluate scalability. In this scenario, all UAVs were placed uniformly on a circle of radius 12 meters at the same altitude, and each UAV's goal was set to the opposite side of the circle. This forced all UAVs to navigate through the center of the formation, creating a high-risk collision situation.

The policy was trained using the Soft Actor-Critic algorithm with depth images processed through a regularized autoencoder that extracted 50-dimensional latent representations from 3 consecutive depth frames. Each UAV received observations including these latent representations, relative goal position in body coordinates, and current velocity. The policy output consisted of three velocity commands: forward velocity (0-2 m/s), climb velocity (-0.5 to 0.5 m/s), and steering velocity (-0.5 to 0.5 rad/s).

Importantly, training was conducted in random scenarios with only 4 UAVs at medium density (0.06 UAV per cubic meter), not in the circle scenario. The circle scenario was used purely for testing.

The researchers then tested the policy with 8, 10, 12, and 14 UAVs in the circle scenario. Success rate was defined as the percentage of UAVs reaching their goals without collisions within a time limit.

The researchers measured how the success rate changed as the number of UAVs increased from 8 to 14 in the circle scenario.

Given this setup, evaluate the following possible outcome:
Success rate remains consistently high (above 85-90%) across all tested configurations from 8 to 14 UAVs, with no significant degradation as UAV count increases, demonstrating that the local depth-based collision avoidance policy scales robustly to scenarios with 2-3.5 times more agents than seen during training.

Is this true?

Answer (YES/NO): YES